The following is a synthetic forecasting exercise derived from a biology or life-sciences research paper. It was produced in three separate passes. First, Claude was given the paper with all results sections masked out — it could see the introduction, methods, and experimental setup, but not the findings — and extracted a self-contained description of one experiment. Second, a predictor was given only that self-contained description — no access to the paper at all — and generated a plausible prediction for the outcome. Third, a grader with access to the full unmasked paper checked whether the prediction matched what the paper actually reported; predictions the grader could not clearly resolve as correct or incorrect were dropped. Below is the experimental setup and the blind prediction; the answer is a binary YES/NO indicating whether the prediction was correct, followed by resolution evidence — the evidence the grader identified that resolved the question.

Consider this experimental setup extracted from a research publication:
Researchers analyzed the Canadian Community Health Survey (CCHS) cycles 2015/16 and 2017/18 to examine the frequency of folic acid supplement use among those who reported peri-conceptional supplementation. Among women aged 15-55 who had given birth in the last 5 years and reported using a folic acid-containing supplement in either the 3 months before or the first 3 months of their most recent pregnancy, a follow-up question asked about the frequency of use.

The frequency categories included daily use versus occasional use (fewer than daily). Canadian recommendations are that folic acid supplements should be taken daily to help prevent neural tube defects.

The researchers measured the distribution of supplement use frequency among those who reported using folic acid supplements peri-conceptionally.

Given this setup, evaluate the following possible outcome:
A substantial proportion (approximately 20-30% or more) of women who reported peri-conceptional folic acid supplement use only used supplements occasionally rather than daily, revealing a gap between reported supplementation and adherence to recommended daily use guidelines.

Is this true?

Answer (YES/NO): NO